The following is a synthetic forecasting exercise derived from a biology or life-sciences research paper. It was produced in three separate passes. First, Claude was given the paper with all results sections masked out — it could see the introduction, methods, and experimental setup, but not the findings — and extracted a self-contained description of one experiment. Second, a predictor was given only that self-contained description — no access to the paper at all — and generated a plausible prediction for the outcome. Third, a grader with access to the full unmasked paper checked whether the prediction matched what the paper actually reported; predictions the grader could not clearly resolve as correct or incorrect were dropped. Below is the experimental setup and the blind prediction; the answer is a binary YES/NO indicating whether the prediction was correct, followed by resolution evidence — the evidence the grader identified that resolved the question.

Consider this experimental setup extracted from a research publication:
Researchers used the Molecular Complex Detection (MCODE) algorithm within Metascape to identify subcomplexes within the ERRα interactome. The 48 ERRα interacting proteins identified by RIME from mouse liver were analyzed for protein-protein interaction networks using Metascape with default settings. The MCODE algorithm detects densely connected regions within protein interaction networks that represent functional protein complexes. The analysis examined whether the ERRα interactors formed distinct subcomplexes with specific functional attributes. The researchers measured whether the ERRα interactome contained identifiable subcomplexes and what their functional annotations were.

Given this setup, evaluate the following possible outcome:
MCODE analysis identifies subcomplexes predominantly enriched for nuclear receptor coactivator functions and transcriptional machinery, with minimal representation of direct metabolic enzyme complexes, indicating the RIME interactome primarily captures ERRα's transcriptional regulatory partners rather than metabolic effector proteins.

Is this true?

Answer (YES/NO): NO